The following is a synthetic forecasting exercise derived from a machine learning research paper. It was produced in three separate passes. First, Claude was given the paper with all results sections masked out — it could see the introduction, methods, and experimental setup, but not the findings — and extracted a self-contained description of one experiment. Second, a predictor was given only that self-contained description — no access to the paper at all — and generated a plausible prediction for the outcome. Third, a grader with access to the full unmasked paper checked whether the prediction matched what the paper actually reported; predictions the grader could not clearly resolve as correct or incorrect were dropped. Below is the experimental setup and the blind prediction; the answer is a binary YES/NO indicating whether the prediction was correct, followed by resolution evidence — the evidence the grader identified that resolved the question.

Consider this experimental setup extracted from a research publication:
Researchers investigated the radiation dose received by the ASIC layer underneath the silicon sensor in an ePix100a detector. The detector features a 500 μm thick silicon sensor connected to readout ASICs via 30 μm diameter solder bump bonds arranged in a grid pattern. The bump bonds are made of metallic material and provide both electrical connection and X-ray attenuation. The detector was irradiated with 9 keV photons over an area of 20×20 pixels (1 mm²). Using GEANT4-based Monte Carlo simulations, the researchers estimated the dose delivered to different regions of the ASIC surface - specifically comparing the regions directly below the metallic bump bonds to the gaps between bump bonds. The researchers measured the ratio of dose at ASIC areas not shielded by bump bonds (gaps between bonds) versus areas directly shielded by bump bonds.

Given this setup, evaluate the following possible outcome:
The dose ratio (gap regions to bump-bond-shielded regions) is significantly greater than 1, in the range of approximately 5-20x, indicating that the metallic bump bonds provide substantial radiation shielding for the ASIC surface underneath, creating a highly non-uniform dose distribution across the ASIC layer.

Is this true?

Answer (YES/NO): NO